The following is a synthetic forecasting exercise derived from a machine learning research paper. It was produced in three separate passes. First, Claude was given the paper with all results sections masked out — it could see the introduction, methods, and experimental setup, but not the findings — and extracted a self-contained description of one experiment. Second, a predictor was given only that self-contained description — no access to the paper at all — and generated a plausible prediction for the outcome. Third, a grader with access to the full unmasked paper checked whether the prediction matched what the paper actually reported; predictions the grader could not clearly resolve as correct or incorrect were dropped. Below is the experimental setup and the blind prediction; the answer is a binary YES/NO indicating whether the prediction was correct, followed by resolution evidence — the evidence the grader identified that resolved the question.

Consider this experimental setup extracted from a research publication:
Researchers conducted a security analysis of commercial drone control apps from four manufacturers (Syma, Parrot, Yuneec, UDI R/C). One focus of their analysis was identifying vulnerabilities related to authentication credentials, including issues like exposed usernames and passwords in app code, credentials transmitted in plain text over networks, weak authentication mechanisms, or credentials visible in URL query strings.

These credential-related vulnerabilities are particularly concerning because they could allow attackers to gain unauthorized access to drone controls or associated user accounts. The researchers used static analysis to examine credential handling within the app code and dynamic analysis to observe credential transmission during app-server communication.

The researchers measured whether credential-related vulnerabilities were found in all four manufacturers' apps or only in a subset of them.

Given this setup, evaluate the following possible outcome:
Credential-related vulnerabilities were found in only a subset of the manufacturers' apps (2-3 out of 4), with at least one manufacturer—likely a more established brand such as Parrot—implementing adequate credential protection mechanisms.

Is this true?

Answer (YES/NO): NO